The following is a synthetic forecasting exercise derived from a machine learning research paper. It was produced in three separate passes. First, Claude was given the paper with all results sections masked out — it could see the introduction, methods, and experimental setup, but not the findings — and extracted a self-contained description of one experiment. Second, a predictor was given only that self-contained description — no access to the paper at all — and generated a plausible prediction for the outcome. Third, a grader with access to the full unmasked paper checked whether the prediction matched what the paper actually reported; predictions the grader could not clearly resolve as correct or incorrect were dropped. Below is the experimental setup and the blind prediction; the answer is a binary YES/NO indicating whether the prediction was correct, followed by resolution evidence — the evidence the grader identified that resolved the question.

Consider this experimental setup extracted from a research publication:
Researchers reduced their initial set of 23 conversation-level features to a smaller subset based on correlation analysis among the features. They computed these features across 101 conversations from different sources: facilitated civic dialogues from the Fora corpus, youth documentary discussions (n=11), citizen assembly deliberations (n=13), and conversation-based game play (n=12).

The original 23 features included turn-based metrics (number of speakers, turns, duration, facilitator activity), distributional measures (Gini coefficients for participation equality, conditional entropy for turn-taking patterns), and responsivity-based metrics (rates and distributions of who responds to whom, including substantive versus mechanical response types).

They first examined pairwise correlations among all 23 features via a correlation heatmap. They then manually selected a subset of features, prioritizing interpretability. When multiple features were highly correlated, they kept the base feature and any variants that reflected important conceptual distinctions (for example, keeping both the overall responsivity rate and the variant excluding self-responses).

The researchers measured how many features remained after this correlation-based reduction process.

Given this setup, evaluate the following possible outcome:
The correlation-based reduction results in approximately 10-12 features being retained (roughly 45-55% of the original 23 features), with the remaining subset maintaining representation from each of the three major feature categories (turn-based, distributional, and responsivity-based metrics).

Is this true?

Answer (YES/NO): YES